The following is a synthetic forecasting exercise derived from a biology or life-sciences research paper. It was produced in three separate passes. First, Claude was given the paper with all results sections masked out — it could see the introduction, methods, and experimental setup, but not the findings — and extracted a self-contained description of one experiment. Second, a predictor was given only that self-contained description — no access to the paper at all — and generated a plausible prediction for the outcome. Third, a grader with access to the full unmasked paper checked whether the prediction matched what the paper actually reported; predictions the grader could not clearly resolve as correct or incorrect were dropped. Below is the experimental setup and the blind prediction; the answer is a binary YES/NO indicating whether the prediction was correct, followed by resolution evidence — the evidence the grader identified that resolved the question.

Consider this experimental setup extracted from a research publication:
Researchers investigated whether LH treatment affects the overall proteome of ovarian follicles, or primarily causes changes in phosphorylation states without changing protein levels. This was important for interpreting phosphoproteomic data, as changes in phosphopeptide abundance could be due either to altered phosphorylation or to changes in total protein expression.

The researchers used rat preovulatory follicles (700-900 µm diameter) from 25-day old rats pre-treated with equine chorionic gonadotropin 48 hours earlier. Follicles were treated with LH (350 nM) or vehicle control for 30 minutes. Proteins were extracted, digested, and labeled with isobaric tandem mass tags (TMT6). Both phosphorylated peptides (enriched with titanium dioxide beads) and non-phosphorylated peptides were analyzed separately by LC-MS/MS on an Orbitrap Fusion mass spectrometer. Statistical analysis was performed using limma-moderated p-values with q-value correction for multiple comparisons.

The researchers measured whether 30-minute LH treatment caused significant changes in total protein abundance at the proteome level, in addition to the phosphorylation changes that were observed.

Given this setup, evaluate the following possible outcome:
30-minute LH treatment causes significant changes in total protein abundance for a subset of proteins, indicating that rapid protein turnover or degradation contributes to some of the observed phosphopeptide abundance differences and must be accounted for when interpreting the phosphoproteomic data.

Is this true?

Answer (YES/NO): NO